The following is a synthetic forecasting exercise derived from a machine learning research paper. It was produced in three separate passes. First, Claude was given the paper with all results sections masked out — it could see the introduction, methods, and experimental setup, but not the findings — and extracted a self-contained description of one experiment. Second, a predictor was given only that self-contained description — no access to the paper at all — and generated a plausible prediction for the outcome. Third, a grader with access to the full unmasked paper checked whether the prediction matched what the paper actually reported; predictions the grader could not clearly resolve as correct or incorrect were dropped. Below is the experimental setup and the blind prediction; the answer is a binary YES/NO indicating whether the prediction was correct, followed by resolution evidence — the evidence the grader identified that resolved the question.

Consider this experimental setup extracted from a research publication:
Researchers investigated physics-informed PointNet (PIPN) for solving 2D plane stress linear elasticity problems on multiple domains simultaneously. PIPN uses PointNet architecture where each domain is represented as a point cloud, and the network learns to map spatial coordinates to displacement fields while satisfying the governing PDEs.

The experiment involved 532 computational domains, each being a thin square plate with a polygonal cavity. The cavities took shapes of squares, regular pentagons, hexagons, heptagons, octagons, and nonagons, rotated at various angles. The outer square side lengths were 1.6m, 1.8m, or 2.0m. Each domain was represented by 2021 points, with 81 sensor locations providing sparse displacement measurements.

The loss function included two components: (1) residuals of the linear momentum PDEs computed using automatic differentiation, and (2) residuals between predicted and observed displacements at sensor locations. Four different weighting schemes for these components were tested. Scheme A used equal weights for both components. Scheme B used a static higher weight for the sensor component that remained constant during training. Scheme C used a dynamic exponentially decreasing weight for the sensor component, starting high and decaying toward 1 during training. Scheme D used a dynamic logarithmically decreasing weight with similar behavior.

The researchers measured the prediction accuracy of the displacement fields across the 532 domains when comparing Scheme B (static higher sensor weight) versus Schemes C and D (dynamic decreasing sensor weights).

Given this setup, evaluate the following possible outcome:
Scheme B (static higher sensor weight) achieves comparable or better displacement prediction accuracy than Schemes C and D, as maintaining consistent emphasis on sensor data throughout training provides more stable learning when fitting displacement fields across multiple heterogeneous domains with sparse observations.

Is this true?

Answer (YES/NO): YES